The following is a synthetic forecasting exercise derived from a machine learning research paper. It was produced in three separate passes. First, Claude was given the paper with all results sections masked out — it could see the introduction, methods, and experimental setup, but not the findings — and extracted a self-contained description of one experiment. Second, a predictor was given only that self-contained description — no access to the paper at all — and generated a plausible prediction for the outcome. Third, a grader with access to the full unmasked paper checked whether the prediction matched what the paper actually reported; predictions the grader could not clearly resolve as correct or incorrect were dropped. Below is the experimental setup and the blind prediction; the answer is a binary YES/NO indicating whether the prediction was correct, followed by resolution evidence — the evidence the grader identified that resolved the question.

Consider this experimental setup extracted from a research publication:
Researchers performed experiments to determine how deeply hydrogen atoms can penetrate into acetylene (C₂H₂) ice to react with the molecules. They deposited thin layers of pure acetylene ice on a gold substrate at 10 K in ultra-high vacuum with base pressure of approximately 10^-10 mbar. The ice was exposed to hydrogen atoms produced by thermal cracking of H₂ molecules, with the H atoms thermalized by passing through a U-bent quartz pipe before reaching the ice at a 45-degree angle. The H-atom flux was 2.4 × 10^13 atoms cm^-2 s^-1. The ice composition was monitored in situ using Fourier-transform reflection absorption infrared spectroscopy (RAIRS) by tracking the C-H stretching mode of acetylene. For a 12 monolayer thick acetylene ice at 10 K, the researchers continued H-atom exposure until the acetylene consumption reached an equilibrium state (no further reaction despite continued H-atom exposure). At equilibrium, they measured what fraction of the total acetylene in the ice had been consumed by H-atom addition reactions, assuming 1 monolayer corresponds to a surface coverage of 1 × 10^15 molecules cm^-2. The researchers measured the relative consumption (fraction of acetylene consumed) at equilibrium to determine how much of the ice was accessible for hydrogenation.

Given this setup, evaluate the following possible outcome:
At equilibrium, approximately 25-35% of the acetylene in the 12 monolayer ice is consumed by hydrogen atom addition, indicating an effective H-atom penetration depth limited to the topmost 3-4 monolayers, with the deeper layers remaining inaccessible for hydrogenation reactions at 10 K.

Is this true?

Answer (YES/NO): NO